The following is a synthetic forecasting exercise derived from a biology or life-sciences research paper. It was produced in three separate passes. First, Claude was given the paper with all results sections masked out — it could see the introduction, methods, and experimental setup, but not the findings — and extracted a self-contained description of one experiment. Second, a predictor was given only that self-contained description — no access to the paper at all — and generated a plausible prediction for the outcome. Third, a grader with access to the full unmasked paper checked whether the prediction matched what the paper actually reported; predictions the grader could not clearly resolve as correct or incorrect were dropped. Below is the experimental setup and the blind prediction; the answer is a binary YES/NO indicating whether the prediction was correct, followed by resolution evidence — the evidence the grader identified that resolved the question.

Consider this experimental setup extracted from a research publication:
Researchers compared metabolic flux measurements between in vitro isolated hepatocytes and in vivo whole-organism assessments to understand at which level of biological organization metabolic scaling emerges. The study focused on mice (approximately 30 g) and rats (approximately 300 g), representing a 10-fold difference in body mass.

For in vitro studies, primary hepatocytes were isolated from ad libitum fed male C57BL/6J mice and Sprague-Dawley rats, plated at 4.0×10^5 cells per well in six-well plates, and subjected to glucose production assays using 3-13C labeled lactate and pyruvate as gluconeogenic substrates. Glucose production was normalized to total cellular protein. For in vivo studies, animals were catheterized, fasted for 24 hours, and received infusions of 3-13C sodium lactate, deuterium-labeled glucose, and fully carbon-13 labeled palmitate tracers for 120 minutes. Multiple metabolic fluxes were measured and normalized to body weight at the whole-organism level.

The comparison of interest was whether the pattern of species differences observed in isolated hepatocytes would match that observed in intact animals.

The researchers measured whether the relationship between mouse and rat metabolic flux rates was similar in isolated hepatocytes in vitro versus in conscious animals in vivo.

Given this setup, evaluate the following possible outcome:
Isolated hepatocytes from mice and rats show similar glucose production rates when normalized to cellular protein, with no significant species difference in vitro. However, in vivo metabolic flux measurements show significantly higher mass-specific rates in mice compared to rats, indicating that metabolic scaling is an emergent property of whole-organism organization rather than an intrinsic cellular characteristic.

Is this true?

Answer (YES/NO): YES